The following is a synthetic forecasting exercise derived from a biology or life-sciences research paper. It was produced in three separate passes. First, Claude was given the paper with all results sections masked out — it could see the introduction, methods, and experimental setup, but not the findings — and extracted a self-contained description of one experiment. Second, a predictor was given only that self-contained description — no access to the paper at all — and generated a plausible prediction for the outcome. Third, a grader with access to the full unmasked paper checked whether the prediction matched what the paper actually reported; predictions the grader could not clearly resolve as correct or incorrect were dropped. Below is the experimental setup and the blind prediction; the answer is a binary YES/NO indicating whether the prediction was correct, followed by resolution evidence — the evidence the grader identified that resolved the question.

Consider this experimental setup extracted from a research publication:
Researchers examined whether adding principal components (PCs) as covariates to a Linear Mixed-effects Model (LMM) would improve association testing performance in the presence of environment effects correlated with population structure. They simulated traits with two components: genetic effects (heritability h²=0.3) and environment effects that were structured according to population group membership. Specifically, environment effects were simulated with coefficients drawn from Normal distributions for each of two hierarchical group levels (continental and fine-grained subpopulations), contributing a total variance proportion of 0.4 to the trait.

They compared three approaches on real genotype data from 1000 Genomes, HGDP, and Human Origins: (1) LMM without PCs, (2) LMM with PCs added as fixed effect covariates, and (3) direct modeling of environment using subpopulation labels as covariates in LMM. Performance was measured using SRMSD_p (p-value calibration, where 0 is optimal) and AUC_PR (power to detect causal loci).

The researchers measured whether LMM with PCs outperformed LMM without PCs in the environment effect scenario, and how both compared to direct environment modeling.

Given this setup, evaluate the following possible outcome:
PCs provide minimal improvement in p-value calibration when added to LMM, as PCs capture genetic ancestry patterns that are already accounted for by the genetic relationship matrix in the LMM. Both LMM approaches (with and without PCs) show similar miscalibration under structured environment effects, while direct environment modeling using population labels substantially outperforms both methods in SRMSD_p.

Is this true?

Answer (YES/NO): NO